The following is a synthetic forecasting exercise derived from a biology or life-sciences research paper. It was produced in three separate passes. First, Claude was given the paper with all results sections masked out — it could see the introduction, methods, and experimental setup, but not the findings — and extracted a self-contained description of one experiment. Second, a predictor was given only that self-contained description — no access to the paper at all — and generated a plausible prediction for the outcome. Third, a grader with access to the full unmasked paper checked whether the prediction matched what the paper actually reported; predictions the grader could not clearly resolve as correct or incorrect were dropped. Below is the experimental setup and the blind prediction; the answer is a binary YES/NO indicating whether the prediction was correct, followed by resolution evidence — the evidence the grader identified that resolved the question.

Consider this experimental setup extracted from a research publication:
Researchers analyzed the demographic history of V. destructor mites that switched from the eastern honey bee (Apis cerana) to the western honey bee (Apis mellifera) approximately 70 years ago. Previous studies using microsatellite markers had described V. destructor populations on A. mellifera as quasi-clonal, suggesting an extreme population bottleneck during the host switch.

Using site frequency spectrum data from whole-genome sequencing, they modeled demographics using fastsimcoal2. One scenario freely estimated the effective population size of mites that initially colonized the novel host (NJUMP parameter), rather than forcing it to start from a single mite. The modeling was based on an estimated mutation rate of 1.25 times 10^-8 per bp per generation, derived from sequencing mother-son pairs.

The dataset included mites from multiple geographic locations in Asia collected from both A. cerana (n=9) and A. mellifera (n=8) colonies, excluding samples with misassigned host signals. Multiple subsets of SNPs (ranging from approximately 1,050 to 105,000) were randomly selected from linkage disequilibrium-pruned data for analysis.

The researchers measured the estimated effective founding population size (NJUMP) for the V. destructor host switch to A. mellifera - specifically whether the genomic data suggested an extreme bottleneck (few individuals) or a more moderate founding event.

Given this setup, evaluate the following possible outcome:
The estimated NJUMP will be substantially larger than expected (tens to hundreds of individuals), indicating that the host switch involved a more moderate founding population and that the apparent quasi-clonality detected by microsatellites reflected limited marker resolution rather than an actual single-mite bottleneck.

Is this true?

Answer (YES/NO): YES